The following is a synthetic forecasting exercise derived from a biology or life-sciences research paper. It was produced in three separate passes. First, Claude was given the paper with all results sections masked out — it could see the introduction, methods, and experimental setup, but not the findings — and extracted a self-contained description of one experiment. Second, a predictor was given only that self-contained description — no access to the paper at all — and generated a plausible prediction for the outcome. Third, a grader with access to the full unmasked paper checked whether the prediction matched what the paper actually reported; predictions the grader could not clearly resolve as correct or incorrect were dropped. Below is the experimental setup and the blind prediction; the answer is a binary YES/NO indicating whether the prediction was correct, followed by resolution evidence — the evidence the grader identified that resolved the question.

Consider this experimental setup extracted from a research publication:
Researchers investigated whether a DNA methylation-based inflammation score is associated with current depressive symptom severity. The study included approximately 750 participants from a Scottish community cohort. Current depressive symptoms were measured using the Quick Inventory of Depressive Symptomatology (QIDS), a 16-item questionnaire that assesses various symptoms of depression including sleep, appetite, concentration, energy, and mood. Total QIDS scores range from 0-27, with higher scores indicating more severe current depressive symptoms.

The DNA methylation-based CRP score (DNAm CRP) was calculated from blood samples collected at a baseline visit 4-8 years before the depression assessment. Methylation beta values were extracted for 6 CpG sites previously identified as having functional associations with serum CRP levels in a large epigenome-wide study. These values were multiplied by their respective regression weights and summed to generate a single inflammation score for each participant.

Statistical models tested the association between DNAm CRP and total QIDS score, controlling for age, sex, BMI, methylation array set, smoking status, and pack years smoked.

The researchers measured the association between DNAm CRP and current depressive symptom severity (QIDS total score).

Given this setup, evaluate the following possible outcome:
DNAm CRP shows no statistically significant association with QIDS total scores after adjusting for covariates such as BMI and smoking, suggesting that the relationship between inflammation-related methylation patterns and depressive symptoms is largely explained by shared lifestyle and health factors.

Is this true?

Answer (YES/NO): YES